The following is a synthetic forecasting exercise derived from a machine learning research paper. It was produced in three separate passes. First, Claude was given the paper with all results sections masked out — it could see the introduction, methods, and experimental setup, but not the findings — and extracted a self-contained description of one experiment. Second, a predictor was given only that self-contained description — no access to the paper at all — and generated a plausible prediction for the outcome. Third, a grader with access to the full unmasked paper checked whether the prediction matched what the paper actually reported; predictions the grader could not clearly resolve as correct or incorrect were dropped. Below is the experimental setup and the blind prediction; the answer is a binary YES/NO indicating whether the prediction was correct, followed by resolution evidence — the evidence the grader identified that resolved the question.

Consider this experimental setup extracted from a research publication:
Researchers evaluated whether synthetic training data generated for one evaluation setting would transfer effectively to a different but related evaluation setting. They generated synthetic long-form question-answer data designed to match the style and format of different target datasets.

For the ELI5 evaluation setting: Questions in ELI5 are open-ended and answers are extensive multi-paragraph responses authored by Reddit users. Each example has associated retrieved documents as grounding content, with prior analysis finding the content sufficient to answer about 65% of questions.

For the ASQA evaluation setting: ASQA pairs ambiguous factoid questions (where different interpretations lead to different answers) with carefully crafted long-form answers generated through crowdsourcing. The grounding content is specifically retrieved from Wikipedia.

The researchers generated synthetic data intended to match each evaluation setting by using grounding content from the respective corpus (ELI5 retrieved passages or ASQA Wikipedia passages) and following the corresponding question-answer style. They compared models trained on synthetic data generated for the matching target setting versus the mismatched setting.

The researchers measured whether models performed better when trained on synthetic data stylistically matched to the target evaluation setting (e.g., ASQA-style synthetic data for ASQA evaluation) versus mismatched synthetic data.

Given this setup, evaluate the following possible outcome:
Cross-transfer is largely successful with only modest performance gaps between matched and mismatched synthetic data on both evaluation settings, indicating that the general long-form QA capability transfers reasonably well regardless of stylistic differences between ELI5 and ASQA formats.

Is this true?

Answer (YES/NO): YES